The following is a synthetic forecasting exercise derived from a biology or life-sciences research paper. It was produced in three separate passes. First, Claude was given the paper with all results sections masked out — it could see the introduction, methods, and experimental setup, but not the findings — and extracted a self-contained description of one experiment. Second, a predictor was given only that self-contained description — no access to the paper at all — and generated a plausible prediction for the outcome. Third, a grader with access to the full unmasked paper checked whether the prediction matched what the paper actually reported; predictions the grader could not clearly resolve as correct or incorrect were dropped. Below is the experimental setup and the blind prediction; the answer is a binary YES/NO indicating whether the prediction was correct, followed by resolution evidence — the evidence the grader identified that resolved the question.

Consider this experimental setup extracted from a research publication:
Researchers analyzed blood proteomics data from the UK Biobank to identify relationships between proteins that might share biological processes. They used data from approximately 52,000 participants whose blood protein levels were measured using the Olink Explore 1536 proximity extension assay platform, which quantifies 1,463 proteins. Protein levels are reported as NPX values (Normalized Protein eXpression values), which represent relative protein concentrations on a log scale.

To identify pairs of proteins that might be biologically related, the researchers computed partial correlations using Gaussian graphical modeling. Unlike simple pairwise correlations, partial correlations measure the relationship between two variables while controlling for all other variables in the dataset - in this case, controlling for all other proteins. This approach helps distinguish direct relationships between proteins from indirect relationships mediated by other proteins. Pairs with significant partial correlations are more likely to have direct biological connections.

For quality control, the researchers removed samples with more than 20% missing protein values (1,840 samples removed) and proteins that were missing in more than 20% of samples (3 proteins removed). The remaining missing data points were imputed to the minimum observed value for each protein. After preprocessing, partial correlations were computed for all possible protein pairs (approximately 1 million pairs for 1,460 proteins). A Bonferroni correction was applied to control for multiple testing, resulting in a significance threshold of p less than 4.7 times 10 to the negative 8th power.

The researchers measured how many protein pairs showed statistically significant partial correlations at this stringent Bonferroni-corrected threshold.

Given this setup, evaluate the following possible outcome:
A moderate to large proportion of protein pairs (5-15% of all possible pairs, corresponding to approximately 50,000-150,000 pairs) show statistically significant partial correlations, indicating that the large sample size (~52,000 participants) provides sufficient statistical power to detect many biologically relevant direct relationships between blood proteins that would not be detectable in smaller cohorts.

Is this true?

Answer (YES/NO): NO